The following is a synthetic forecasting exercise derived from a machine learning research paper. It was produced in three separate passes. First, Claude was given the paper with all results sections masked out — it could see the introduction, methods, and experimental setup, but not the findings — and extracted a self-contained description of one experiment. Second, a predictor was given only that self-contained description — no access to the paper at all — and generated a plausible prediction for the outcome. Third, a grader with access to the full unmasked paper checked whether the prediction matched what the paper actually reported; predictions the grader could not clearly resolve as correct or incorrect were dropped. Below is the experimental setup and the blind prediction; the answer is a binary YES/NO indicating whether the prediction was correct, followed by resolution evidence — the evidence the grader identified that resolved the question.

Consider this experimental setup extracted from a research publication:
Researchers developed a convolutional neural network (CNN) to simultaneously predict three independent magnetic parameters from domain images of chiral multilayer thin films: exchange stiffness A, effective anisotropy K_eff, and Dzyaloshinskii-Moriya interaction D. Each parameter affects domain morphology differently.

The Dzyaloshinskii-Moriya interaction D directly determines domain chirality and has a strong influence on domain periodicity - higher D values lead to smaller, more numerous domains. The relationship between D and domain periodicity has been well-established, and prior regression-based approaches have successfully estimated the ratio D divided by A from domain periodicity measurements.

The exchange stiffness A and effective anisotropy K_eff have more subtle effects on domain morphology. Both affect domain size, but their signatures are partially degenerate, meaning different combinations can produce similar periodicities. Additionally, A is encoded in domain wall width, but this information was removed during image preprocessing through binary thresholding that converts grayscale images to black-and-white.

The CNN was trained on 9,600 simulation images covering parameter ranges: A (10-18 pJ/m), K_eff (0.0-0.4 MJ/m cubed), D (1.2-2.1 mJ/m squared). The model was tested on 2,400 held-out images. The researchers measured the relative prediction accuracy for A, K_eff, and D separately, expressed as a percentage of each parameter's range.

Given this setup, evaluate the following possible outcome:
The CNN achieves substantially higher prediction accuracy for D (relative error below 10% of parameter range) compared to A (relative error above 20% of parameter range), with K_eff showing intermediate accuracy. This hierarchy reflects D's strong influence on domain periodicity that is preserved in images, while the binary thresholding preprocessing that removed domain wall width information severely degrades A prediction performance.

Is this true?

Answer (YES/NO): NO